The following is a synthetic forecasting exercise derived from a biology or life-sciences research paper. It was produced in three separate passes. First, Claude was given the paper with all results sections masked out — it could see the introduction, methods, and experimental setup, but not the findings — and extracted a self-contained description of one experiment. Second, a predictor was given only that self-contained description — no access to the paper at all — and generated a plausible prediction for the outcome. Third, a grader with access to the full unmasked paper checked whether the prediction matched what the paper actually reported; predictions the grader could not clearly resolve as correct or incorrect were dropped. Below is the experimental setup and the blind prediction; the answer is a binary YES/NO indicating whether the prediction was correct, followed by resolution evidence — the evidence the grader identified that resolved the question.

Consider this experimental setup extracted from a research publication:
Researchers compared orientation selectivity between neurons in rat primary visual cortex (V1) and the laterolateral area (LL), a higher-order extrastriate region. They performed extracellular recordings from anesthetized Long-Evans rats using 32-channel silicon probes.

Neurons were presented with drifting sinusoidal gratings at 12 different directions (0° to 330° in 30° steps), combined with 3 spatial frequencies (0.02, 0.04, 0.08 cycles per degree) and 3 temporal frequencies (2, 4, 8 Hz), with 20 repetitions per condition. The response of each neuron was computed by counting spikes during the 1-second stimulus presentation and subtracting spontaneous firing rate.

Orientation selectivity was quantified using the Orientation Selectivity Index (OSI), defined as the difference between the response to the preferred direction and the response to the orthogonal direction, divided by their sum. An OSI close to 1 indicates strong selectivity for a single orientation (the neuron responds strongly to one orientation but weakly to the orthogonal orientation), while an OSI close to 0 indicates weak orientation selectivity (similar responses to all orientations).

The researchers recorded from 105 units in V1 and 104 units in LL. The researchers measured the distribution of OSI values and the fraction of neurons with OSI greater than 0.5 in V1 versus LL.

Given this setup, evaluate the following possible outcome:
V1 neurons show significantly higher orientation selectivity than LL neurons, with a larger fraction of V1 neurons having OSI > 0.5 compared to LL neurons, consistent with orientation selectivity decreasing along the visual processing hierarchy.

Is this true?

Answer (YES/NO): YES